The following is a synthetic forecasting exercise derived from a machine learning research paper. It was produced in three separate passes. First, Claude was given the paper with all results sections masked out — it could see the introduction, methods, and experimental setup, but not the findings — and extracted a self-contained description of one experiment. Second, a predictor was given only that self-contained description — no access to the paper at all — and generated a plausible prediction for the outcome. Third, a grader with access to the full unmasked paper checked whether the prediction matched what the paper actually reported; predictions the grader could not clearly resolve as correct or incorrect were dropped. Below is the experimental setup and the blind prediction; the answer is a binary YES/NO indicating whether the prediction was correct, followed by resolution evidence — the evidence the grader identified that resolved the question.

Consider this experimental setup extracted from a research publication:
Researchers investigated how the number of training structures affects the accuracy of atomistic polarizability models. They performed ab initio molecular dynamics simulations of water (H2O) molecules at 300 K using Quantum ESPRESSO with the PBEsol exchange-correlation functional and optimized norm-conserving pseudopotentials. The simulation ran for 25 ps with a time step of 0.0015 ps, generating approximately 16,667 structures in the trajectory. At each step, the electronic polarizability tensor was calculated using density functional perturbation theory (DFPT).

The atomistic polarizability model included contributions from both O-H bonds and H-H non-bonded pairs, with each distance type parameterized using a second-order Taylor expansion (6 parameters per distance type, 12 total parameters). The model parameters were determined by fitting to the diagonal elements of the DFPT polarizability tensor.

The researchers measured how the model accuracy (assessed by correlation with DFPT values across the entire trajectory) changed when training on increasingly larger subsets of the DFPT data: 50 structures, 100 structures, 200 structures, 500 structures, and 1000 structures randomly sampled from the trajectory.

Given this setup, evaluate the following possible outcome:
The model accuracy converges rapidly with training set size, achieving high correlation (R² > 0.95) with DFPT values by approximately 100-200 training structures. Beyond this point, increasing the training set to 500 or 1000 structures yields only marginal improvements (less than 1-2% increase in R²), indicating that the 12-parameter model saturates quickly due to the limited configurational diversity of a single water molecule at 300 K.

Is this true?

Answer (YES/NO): NO